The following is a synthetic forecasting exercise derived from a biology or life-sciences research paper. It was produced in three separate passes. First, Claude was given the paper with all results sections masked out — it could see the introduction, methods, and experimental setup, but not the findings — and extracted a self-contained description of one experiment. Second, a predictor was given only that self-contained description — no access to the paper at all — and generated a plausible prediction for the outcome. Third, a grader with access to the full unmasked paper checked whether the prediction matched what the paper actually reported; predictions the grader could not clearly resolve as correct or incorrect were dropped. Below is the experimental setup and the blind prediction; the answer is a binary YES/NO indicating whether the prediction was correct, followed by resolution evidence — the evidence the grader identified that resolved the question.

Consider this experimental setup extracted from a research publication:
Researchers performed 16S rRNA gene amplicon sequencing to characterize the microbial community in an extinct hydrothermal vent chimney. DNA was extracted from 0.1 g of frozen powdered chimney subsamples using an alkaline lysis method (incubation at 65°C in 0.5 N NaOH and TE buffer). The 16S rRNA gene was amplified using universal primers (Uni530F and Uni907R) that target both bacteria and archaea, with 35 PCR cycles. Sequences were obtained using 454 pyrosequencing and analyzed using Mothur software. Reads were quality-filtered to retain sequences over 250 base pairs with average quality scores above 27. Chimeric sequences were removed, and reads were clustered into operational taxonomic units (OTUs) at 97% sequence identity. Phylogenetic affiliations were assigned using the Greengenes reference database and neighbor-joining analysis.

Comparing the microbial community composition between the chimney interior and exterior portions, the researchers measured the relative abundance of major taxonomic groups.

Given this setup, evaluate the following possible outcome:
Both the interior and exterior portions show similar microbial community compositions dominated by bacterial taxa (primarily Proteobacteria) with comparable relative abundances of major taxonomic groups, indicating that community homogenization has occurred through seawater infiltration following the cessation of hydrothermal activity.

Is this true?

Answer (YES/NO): NO